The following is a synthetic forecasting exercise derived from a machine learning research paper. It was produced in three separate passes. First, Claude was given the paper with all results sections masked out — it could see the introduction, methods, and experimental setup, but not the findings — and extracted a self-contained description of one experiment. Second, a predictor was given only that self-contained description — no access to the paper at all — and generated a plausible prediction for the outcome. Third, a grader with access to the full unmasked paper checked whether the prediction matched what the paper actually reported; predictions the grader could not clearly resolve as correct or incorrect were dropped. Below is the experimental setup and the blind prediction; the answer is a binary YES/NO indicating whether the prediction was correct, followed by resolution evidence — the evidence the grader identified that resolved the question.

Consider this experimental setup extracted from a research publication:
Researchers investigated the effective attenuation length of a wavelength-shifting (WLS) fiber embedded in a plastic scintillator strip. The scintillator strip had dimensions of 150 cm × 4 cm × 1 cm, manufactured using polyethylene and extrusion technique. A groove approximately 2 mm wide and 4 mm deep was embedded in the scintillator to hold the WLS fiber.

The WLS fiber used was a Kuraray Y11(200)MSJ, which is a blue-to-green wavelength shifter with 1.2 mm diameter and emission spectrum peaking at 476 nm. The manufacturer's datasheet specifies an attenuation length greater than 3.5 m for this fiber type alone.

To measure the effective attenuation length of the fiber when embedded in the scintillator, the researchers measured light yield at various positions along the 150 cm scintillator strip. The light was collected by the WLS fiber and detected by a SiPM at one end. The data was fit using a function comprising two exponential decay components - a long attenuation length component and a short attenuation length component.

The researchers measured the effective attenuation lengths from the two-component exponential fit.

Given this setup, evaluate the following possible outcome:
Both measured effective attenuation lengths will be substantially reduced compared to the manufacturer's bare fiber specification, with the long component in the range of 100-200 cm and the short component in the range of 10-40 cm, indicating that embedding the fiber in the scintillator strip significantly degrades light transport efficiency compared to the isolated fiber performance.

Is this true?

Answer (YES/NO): NO